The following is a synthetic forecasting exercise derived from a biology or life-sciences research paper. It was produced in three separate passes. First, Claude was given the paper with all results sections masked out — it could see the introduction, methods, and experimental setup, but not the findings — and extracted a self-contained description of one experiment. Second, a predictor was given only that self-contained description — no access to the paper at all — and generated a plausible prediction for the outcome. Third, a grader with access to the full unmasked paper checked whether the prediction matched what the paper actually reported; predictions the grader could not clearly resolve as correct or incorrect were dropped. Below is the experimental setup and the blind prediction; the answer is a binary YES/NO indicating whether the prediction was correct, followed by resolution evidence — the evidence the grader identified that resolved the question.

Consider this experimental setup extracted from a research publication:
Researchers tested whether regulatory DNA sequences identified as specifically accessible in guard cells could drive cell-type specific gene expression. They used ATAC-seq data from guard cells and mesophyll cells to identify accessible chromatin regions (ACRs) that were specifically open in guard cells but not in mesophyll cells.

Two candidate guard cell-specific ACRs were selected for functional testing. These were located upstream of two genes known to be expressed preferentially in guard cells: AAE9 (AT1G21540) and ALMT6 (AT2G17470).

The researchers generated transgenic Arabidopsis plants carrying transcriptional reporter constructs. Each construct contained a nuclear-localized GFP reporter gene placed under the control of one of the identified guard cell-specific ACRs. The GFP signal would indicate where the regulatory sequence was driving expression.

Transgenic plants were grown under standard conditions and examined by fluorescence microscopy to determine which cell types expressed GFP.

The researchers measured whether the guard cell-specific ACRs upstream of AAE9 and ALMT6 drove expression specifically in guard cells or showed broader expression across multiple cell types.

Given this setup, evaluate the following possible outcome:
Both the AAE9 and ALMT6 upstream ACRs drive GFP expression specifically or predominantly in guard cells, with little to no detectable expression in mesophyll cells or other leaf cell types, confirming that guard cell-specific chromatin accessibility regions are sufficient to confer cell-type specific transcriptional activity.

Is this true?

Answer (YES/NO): YES